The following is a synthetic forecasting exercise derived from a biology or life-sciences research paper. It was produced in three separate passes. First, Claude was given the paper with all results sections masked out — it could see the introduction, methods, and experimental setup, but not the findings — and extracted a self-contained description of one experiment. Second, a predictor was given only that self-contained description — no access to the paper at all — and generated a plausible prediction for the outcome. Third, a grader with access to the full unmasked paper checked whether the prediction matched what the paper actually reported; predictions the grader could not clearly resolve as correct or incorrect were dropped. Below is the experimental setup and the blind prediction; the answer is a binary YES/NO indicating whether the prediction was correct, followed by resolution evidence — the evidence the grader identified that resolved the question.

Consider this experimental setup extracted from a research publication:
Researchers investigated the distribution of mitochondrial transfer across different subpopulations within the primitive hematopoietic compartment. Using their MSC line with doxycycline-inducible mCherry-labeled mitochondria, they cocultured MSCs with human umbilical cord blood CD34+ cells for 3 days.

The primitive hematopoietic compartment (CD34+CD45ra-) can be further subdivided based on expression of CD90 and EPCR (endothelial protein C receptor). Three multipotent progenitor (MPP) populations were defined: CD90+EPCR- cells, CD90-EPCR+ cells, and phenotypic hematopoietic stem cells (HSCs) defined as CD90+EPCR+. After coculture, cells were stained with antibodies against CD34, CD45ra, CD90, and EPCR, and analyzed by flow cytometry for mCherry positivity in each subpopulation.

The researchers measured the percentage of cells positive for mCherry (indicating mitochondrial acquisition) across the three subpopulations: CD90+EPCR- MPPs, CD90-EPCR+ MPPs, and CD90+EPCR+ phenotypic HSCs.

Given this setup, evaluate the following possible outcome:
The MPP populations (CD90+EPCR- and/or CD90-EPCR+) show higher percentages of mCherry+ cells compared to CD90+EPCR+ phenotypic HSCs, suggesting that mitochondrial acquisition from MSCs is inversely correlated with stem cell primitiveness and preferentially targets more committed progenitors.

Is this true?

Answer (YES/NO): NO